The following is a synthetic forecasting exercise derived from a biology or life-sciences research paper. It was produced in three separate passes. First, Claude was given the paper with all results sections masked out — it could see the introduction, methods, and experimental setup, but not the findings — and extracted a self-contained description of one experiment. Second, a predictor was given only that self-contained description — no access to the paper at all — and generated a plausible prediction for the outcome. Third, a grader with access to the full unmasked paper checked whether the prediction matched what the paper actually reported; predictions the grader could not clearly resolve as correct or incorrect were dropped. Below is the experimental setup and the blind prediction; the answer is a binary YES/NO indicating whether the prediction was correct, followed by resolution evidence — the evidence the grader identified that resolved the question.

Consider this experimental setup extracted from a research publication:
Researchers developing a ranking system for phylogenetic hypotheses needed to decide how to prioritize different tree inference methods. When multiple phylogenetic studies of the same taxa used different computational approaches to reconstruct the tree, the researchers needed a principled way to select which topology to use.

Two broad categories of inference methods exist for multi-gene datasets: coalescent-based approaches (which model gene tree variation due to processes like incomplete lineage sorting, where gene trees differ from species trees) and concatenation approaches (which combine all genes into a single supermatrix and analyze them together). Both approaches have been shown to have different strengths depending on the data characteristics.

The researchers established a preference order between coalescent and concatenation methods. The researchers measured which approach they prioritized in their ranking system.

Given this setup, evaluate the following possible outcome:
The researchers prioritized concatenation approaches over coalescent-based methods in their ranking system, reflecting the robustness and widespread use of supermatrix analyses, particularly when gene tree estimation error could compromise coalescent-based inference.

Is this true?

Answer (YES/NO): NO